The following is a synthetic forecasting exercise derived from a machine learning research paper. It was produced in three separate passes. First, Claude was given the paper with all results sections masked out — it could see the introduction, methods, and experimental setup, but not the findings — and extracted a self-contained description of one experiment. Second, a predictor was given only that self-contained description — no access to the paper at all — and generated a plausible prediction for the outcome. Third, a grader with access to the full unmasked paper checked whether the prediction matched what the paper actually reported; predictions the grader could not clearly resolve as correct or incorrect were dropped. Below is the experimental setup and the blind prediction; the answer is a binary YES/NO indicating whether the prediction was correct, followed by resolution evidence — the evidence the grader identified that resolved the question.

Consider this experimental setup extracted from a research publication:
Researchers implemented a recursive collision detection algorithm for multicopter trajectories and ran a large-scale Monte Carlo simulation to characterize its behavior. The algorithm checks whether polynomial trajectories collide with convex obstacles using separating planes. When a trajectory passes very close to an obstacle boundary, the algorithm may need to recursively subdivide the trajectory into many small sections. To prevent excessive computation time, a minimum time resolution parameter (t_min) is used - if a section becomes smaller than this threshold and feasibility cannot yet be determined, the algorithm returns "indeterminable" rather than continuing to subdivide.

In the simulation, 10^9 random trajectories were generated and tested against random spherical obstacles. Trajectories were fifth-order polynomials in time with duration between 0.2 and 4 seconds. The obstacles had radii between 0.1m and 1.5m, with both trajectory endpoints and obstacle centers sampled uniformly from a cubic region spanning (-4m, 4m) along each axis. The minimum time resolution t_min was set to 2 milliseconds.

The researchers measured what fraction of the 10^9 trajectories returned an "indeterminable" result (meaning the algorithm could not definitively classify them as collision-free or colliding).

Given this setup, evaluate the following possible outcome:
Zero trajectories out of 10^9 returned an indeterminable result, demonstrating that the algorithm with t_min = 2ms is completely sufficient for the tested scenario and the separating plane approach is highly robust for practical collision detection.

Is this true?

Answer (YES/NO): NO